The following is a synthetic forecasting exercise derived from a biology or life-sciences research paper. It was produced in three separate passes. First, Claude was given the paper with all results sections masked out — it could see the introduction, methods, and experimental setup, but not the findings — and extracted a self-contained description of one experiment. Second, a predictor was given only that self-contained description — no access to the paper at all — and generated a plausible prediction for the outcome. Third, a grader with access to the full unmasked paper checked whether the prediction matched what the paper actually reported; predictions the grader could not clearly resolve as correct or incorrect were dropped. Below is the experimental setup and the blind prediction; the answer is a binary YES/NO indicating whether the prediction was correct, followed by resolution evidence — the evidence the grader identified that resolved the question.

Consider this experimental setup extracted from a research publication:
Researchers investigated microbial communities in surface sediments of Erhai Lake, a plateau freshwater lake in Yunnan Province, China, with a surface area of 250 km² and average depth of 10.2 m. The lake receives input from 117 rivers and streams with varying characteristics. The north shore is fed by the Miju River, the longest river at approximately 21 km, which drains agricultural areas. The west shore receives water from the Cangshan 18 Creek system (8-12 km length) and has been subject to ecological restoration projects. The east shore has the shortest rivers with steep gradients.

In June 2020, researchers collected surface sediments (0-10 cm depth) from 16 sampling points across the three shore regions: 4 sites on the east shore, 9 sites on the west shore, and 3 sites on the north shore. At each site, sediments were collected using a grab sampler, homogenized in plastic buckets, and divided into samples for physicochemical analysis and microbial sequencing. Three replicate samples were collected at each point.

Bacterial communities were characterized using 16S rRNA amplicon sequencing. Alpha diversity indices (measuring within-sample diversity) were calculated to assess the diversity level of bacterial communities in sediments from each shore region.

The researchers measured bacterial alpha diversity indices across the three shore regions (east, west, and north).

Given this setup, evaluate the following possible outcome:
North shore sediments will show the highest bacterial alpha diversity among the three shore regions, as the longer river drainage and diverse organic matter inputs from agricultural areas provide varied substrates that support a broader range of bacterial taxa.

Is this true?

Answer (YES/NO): NO